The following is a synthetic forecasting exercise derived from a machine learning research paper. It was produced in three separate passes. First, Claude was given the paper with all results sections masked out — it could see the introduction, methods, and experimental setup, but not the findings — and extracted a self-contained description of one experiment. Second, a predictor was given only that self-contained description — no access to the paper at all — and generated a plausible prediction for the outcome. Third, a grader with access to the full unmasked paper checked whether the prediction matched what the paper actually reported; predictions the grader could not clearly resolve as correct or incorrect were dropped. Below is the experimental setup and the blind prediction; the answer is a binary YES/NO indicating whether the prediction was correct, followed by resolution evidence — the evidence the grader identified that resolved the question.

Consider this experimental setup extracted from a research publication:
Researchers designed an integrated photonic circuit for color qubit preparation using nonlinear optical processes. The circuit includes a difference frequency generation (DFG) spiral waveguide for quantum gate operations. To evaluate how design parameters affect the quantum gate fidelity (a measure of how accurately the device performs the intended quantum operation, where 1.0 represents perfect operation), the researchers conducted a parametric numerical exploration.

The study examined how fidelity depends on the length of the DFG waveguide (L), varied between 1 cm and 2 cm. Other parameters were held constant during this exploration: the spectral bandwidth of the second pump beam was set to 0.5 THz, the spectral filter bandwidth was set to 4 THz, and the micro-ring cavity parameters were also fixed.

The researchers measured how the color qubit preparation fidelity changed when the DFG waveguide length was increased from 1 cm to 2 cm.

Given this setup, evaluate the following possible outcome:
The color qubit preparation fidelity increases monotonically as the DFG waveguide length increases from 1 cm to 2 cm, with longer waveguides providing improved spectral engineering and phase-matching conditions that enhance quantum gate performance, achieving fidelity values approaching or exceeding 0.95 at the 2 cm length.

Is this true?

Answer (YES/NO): NO